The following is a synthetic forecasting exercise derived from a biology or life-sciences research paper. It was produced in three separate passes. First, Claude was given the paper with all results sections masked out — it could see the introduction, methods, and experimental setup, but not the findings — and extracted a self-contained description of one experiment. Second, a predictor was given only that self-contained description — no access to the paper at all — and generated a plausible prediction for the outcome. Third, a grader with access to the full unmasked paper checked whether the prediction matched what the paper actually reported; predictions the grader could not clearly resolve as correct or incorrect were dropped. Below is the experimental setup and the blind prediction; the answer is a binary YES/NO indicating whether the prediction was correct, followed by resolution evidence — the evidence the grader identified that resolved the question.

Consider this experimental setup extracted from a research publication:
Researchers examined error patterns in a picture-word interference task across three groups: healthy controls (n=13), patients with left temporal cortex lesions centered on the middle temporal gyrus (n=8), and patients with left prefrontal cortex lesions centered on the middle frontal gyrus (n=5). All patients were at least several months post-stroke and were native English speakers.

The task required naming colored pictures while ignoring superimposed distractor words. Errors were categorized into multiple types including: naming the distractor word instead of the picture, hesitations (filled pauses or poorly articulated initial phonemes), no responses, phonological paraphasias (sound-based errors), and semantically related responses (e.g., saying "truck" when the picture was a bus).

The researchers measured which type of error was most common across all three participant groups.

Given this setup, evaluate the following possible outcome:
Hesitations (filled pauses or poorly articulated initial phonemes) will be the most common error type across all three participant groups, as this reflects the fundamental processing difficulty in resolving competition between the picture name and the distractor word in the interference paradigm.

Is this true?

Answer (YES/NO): YES